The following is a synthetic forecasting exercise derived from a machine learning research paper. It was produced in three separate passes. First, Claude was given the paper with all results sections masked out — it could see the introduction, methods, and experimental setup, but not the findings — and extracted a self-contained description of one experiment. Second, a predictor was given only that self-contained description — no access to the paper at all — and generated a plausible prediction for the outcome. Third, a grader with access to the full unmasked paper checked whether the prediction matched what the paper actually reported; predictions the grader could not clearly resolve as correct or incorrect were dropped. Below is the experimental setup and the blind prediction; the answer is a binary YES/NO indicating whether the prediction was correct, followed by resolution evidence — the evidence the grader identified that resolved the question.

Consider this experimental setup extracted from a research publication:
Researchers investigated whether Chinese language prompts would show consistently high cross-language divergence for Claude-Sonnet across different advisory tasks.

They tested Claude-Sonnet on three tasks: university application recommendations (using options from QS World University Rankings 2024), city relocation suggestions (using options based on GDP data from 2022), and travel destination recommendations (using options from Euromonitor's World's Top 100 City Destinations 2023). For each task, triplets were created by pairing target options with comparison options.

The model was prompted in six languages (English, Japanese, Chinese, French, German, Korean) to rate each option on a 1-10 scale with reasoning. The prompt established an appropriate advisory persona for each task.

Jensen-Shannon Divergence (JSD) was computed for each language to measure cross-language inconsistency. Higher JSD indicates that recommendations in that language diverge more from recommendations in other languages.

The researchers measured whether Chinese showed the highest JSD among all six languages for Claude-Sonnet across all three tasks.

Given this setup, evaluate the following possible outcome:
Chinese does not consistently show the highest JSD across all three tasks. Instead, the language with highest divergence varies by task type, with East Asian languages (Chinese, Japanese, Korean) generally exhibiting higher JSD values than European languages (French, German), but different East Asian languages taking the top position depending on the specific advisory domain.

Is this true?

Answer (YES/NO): NO